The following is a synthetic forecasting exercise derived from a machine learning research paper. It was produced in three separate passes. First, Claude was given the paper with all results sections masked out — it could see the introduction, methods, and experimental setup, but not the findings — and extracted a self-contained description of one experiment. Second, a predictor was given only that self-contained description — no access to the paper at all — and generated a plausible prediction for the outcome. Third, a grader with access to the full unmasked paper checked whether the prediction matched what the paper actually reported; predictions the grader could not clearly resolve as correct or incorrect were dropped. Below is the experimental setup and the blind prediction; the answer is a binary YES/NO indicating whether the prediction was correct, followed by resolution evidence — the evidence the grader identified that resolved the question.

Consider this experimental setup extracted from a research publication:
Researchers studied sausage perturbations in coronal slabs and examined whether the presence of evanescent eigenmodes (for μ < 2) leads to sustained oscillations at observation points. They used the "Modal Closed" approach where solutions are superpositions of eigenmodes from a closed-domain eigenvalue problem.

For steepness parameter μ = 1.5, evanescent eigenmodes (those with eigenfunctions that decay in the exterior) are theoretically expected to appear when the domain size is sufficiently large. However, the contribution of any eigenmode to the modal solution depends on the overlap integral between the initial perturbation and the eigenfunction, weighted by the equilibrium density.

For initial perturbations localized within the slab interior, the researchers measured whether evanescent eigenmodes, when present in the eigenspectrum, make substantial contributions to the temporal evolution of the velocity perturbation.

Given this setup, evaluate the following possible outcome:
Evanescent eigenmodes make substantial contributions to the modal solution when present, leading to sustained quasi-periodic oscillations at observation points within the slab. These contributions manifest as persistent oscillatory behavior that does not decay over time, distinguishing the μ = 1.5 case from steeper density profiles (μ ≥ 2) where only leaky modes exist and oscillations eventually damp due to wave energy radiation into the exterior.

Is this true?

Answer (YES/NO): NO